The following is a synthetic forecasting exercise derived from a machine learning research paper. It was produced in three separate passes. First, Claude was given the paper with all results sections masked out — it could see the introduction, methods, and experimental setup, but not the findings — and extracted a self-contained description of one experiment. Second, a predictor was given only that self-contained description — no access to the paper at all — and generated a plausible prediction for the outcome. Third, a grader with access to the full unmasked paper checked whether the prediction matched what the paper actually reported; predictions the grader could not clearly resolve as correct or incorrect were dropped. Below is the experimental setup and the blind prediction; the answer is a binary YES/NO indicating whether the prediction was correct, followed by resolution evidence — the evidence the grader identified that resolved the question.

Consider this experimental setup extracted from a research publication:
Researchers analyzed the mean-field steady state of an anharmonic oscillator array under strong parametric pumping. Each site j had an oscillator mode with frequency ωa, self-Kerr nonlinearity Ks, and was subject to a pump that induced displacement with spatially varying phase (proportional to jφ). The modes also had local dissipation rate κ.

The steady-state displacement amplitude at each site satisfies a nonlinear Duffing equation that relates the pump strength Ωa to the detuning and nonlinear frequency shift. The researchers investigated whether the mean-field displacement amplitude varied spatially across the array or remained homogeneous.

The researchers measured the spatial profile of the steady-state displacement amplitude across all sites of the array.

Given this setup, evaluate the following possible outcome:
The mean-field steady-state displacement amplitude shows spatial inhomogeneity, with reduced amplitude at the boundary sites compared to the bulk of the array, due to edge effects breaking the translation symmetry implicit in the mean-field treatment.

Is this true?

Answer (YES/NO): NO